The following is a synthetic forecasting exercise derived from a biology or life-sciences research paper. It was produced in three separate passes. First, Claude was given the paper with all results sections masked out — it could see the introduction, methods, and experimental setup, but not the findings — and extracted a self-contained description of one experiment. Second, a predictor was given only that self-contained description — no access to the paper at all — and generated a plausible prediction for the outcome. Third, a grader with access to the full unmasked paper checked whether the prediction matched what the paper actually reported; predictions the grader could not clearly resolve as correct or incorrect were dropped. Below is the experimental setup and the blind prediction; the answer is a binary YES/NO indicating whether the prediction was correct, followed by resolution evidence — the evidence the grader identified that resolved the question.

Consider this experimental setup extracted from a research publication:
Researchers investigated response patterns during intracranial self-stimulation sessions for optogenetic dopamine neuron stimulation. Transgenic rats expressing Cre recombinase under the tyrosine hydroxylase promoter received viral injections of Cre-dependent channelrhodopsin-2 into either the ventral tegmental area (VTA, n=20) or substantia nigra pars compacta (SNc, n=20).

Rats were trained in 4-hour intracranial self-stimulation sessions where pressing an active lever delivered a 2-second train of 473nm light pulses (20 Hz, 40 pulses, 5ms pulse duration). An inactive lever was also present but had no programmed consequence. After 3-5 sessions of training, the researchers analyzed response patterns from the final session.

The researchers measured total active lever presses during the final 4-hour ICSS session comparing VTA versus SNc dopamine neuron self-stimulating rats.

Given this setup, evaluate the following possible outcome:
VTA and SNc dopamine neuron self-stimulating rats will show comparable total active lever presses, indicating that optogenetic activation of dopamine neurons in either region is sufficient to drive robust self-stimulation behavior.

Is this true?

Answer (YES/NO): NO